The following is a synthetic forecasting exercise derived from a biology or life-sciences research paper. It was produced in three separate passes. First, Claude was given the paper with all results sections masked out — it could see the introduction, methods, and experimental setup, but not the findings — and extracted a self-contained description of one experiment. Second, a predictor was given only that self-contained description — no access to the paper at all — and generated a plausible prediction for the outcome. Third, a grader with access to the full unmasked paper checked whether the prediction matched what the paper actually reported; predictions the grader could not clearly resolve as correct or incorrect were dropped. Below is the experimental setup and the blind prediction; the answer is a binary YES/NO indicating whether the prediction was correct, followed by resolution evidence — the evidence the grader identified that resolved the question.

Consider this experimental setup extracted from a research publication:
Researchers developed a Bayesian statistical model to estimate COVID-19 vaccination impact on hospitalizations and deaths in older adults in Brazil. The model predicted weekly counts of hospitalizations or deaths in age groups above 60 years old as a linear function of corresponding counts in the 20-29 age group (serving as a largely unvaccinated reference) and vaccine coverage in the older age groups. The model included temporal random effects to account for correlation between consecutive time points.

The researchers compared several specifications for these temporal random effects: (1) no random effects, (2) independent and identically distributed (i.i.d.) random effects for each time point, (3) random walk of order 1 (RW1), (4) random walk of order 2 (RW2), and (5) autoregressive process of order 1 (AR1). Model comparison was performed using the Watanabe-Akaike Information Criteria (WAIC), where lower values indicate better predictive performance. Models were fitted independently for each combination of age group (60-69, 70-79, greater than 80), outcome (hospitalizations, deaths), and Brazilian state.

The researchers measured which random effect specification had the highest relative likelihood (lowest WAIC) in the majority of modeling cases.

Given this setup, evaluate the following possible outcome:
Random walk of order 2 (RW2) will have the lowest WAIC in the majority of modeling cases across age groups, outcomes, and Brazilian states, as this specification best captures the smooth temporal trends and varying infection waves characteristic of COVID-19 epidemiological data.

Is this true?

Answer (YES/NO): NO